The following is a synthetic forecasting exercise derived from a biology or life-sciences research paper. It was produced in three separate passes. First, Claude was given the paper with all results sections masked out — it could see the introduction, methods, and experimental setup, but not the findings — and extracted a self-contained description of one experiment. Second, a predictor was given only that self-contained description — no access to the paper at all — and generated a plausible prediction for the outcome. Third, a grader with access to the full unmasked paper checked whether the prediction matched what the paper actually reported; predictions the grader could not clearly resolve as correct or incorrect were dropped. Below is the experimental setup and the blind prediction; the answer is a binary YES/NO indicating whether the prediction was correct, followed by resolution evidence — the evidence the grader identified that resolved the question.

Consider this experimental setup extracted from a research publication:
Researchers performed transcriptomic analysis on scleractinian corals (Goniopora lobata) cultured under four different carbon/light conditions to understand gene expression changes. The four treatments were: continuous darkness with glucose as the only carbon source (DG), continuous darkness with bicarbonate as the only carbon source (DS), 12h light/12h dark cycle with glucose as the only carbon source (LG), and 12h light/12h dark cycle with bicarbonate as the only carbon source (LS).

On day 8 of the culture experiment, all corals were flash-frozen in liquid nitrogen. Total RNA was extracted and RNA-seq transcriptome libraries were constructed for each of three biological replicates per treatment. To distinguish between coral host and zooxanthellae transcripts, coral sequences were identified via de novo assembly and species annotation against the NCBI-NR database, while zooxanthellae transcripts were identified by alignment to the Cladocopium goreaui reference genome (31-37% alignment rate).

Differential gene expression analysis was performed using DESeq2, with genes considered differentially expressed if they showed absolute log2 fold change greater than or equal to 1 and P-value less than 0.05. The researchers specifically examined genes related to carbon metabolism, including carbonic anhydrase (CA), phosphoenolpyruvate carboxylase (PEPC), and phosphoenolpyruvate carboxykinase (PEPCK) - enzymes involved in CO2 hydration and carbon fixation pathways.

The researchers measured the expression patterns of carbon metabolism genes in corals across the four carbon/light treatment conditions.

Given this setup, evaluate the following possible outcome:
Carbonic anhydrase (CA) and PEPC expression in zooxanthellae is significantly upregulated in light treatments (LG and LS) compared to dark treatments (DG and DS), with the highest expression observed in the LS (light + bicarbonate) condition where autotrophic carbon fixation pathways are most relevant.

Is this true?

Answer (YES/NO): NO